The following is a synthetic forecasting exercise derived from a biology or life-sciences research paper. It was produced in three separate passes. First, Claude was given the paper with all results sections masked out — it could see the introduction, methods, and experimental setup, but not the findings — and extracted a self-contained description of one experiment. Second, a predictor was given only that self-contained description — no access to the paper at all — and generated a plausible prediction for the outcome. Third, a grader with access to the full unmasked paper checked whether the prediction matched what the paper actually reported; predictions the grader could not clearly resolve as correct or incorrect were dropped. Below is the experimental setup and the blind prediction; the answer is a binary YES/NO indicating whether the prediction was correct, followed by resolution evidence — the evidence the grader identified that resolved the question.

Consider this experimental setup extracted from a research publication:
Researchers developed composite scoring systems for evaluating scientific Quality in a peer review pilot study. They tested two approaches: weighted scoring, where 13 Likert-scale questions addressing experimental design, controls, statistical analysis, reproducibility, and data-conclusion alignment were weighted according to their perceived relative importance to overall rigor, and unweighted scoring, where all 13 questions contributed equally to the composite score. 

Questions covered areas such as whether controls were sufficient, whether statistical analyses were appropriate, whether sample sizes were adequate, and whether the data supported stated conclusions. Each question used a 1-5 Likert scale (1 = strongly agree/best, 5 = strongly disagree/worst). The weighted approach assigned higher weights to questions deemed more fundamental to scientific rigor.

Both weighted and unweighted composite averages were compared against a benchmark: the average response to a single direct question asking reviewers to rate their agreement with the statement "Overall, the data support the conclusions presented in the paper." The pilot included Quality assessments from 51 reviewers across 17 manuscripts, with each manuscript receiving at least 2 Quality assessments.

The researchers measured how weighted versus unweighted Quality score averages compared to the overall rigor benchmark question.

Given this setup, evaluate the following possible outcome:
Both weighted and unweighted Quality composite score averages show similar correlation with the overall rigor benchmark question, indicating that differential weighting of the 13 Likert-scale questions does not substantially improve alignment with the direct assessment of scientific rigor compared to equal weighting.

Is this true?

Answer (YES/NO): YES